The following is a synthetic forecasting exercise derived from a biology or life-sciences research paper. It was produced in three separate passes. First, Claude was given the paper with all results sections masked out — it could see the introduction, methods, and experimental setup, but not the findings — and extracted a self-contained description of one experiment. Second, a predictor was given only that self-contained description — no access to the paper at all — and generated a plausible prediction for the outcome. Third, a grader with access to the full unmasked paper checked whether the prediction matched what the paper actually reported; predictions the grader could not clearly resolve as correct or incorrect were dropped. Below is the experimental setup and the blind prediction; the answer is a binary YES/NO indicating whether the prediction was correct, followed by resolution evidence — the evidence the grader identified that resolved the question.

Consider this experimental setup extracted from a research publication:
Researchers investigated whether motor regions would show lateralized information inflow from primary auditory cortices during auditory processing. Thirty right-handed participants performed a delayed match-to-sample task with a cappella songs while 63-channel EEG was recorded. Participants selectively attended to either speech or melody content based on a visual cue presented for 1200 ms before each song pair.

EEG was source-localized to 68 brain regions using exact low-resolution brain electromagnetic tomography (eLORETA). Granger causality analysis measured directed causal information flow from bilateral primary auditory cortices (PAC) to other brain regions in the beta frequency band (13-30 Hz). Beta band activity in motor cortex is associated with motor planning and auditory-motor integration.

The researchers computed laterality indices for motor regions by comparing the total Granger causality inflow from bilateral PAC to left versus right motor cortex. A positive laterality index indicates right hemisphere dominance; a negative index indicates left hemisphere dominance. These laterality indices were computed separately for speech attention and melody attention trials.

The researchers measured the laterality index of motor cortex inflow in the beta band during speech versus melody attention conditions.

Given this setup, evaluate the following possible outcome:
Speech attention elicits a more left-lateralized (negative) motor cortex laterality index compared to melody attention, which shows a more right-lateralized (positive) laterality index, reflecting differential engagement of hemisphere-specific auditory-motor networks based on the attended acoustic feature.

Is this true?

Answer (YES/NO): YES